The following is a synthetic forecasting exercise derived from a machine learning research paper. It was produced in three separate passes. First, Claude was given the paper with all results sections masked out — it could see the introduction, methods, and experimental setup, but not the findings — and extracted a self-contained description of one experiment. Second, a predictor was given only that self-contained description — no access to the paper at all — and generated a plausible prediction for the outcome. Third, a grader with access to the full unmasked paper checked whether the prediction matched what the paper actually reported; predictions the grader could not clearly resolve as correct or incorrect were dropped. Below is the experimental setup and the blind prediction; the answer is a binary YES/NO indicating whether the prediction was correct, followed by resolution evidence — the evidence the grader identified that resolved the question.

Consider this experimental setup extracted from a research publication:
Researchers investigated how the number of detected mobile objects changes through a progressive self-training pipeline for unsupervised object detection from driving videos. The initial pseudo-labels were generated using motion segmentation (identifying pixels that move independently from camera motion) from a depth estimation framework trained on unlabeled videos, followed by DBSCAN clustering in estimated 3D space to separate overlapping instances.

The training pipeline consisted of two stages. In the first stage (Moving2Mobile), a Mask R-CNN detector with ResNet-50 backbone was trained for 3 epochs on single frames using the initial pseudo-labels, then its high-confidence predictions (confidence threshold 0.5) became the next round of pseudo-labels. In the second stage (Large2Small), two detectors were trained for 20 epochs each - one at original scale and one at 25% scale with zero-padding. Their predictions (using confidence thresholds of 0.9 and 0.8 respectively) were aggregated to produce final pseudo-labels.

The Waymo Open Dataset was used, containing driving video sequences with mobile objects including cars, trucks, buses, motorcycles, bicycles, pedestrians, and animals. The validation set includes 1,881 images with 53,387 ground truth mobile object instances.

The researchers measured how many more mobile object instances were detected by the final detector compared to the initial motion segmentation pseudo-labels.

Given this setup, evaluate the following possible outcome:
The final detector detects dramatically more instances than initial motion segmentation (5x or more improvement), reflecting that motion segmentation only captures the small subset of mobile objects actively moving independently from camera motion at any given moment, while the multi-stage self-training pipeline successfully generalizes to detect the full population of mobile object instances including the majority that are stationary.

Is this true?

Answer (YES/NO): YES